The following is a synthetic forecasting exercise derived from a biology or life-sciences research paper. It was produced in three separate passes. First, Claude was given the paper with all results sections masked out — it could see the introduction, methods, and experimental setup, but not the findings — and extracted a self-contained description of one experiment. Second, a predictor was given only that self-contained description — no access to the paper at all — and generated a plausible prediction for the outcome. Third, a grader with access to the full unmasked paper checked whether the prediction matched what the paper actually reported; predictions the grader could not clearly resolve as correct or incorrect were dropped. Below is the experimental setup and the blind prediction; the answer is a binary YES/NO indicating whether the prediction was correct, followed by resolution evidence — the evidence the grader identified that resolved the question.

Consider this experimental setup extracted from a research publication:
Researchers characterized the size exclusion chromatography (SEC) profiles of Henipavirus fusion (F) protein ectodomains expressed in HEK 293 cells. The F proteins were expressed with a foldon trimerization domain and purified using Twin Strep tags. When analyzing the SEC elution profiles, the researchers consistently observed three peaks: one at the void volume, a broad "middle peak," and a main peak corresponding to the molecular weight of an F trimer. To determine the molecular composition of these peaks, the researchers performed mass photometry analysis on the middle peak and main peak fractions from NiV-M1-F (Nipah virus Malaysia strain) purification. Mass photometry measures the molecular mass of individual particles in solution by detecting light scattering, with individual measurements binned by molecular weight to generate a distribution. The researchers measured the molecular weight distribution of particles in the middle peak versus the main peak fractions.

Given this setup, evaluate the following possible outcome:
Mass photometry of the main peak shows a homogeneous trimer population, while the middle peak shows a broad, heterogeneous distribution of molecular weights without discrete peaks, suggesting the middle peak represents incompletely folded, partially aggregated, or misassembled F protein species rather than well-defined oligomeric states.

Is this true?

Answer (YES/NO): NO